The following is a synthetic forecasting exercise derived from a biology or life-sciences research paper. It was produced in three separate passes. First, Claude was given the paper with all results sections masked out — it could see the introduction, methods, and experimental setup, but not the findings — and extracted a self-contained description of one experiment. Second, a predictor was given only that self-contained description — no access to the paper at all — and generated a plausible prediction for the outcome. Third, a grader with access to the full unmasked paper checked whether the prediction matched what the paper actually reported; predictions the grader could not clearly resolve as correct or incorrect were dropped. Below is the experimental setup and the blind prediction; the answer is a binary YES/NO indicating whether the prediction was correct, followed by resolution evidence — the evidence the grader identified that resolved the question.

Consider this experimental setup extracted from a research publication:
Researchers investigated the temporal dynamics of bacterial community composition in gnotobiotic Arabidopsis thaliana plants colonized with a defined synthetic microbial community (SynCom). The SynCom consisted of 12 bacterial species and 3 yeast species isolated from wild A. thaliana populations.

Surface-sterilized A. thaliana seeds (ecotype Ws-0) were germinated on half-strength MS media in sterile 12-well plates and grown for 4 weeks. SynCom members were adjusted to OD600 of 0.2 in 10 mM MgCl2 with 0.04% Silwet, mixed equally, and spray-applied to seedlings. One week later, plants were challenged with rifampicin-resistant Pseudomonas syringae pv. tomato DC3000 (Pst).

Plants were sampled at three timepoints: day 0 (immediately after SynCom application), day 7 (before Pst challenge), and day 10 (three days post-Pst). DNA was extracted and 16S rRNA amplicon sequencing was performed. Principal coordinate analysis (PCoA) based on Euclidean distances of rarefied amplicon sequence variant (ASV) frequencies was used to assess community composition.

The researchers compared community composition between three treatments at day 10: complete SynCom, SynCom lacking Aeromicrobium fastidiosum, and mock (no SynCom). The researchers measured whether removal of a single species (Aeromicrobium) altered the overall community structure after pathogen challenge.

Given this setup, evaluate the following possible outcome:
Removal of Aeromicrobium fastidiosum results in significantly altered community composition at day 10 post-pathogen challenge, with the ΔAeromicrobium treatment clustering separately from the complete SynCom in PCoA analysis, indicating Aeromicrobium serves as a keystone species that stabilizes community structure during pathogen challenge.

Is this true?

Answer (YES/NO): NO